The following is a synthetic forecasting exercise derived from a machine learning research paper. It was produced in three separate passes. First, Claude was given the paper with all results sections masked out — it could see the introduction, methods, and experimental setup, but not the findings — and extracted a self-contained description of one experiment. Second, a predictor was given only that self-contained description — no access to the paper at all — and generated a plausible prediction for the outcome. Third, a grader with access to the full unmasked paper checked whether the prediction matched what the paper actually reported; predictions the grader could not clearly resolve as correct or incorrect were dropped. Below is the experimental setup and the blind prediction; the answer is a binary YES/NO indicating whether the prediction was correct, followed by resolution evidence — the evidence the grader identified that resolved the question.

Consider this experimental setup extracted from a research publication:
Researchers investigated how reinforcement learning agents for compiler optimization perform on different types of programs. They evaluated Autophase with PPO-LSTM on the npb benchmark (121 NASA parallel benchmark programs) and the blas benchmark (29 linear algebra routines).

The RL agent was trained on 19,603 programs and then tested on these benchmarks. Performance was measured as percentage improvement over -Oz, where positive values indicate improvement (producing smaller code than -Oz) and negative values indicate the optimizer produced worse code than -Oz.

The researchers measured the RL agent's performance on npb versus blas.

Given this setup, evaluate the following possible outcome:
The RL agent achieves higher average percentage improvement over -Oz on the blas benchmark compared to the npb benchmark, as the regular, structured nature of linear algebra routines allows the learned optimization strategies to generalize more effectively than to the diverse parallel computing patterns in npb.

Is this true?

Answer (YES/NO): YES